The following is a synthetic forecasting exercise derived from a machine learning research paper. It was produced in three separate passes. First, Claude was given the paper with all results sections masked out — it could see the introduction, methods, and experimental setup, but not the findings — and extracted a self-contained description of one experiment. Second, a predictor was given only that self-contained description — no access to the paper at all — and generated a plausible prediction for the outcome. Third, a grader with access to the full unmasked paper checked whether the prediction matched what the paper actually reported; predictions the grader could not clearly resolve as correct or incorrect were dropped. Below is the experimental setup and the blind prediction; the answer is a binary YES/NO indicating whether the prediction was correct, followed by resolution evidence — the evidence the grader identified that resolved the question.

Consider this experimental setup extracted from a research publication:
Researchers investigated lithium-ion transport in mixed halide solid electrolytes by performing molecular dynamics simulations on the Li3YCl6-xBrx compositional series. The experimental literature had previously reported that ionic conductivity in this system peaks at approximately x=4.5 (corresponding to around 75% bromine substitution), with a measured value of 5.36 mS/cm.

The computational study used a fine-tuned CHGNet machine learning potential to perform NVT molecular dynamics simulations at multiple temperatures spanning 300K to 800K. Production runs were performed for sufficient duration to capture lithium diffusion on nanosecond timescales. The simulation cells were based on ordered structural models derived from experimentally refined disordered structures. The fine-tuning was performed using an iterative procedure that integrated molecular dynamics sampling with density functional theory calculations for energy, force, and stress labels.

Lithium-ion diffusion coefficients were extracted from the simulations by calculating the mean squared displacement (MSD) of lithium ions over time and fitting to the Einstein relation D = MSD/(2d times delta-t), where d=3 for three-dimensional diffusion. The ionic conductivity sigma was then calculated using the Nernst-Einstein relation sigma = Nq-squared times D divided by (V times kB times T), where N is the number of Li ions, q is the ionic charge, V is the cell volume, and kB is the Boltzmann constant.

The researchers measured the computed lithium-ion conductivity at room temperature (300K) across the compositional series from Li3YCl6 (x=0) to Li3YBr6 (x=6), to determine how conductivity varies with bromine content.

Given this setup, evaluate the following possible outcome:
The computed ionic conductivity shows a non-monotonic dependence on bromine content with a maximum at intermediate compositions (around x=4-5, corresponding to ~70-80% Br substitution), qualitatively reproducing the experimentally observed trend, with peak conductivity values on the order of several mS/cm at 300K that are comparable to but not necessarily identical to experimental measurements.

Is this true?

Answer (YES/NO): NO